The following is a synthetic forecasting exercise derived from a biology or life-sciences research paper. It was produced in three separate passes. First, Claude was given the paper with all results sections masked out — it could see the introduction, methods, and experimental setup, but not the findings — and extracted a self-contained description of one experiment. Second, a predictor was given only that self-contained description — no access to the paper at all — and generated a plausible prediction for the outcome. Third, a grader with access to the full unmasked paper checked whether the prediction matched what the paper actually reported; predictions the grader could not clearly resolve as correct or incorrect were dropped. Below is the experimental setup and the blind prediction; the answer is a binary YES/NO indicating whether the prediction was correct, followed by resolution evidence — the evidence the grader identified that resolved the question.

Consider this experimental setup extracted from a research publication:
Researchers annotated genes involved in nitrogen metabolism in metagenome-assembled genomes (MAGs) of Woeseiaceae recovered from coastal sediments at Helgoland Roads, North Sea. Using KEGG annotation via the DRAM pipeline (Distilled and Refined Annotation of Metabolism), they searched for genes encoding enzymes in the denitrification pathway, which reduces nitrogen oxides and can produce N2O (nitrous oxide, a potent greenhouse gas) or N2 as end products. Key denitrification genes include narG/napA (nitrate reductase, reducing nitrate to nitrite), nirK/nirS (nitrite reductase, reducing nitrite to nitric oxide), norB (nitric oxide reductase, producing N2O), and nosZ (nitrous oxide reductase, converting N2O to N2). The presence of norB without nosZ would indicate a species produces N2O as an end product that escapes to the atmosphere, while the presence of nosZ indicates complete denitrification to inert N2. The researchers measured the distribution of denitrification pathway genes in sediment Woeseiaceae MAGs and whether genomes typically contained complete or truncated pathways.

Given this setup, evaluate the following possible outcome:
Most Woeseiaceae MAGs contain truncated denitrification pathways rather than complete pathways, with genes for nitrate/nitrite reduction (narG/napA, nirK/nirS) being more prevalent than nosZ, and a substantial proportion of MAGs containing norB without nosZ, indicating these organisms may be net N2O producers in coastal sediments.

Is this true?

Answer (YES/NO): YES